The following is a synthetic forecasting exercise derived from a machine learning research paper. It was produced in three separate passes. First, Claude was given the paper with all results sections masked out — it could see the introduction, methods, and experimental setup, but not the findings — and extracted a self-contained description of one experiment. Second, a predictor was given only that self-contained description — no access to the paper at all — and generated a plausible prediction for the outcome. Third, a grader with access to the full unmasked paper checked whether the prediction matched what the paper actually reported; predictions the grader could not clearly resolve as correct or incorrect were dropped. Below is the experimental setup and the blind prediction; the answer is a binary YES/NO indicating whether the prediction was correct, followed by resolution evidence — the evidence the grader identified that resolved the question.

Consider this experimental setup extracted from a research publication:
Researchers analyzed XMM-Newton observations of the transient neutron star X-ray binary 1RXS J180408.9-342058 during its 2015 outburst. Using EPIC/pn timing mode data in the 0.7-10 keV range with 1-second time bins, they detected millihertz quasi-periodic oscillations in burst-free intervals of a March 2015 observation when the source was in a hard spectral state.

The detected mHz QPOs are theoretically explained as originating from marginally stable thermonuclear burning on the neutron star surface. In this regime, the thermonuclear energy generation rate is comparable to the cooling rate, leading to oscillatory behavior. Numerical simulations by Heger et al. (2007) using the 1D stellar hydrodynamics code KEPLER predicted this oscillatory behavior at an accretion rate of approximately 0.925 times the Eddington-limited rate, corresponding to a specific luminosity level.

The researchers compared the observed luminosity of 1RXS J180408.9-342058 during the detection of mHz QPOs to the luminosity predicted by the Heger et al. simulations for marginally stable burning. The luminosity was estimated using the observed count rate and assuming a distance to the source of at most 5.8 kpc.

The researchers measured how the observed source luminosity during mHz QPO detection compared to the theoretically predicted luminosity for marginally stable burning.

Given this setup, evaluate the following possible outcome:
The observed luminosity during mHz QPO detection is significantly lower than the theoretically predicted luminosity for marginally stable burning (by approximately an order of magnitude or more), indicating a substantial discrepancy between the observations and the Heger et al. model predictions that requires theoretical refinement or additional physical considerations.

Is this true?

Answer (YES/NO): YES